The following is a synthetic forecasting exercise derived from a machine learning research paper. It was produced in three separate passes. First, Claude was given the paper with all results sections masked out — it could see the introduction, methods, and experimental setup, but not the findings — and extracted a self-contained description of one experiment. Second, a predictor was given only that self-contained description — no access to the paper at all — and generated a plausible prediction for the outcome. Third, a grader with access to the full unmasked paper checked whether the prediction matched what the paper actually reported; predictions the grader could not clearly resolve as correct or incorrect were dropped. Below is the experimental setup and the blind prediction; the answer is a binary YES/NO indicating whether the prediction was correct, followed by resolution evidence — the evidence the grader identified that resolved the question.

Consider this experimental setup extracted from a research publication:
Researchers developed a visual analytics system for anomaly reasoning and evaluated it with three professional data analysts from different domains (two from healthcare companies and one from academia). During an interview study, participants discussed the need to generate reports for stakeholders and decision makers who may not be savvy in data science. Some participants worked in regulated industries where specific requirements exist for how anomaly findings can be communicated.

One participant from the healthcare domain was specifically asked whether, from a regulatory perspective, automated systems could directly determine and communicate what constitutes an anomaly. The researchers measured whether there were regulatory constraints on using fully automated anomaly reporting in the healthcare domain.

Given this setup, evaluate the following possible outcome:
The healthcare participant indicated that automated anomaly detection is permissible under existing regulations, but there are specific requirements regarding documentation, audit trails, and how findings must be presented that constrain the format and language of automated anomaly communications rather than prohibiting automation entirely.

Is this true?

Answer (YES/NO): NO